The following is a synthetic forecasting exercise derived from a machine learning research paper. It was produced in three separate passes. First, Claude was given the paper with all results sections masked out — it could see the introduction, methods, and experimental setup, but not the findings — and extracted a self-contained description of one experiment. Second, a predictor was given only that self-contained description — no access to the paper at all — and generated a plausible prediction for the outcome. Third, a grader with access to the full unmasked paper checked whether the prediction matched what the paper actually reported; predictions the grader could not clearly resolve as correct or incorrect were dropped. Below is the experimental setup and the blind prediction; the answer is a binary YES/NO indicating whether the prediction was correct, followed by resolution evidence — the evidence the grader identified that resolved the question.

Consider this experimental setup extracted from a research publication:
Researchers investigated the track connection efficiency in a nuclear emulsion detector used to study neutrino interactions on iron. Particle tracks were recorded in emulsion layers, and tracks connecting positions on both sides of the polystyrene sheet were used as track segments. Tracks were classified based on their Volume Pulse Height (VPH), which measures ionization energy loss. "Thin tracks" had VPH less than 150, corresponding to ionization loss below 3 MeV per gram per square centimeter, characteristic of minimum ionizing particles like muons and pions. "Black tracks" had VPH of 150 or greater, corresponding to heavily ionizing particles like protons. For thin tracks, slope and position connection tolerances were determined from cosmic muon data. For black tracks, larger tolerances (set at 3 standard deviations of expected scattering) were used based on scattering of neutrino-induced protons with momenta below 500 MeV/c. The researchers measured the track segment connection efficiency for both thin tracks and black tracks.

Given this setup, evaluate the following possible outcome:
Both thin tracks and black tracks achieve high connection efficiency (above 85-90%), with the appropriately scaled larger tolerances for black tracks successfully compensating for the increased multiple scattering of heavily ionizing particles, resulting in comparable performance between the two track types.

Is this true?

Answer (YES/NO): NO